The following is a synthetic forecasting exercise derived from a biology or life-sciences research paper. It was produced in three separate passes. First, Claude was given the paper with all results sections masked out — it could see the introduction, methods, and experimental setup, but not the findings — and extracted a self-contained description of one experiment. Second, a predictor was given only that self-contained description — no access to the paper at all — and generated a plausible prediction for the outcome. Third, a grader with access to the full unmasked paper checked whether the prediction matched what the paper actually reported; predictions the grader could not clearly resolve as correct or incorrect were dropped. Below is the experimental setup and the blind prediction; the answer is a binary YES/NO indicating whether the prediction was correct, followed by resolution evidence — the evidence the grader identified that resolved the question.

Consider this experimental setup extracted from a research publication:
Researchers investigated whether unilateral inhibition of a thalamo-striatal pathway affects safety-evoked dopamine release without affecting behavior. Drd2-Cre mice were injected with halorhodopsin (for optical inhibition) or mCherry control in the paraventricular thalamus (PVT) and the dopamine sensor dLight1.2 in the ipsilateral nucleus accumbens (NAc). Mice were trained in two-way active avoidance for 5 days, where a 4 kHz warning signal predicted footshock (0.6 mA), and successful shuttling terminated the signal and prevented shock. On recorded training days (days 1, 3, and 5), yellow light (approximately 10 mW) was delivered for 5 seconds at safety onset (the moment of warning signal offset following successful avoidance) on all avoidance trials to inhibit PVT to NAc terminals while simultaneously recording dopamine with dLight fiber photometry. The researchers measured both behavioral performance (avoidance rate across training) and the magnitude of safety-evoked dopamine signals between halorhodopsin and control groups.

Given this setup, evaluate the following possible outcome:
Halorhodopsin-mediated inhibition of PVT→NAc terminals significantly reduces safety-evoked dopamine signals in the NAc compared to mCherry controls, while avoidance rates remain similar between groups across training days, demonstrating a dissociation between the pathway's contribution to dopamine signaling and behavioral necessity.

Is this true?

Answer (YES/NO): YES